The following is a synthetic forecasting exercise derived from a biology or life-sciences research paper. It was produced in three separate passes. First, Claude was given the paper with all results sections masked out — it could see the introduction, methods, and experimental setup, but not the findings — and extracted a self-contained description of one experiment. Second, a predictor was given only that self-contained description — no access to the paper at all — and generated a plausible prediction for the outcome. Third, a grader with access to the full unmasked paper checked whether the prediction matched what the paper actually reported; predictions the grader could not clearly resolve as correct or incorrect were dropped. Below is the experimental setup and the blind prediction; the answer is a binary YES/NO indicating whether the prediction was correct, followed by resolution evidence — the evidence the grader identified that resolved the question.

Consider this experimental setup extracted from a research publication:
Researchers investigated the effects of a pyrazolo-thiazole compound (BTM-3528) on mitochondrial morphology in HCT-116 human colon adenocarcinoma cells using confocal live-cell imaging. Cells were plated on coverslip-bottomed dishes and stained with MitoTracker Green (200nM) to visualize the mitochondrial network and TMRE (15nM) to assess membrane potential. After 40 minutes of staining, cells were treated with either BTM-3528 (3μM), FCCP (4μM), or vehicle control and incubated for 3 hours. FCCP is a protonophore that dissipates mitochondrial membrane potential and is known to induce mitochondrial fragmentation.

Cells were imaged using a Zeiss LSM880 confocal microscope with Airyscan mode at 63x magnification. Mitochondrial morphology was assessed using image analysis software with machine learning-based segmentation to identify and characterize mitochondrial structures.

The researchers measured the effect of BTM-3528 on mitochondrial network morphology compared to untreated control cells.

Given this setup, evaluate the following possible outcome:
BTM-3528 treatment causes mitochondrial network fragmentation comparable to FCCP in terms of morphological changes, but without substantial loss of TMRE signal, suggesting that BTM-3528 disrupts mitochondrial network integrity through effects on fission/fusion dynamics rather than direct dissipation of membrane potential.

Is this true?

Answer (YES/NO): YES